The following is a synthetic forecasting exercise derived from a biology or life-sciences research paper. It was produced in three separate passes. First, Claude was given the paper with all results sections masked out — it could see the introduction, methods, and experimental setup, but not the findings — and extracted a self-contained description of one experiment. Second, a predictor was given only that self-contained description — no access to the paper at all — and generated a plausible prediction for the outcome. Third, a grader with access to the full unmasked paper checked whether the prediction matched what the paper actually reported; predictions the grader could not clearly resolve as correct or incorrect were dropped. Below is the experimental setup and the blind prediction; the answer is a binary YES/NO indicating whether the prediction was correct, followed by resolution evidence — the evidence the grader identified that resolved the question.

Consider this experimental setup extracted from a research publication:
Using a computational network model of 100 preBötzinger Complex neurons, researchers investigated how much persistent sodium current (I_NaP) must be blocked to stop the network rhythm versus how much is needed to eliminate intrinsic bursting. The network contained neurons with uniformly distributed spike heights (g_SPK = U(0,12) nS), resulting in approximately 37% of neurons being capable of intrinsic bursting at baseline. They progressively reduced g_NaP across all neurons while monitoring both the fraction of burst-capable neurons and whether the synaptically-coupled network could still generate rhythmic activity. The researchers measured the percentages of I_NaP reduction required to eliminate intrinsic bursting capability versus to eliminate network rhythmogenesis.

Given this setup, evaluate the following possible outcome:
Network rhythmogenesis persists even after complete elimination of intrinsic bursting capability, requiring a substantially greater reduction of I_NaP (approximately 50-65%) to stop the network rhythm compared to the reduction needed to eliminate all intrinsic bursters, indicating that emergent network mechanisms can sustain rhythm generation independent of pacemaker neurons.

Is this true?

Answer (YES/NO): NO